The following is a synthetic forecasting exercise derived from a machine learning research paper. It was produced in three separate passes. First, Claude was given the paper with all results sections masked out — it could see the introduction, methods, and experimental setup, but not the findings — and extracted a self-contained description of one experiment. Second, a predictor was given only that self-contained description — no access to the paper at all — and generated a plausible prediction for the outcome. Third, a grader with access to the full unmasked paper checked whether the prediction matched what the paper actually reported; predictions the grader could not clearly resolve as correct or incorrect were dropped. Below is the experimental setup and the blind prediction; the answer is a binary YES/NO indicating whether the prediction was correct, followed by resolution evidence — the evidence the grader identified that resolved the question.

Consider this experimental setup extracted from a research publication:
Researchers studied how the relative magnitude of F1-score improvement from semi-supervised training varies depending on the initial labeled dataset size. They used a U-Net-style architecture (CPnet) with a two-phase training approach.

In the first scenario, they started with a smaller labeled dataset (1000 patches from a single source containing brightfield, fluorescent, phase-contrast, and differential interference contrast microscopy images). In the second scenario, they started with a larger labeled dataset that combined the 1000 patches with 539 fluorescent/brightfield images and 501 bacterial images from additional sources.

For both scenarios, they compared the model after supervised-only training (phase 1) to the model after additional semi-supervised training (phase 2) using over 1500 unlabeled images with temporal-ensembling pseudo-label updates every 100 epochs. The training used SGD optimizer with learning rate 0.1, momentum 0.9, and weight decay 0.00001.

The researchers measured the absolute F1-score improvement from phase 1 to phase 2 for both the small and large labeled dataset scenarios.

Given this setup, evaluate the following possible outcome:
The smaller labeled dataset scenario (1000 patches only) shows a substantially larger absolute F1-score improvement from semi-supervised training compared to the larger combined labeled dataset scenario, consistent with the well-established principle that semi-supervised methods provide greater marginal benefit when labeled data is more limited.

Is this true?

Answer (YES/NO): YES